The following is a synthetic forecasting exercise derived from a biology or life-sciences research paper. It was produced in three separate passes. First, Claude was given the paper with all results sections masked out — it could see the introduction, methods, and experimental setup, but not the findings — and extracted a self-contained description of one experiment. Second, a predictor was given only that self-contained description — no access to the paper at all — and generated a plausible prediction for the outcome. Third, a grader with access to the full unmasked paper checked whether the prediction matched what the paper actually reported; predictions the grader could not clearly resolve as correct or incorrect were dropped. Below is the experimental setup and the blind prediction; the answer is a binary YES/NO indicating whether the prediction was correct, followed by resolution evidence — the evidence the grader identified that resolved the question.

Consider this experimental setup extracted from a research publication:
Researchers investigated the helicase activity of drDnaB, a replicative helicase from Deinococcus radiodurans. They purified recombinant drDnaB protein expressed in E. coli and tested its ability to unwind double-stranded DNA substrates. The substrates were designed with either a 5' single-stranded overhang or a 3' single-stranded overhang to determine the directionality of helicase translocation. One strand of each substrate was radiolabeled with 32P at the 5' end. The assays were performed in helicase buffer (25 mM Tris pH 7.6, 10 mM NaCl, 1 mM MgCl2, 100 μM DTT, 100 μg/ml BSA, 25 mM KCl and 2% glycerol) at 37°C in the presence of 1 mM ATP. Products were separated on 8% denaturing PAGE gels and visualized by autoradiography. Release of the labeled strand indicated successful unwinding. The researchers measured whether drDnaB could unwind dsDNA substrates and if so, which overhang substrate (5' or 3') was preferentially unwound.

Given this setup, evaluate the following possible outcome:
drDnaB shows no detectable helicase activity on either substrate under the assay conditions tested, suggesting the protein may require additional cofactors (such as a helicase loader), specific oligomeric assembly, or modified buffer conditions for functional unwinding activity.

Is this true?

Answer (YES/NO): NO